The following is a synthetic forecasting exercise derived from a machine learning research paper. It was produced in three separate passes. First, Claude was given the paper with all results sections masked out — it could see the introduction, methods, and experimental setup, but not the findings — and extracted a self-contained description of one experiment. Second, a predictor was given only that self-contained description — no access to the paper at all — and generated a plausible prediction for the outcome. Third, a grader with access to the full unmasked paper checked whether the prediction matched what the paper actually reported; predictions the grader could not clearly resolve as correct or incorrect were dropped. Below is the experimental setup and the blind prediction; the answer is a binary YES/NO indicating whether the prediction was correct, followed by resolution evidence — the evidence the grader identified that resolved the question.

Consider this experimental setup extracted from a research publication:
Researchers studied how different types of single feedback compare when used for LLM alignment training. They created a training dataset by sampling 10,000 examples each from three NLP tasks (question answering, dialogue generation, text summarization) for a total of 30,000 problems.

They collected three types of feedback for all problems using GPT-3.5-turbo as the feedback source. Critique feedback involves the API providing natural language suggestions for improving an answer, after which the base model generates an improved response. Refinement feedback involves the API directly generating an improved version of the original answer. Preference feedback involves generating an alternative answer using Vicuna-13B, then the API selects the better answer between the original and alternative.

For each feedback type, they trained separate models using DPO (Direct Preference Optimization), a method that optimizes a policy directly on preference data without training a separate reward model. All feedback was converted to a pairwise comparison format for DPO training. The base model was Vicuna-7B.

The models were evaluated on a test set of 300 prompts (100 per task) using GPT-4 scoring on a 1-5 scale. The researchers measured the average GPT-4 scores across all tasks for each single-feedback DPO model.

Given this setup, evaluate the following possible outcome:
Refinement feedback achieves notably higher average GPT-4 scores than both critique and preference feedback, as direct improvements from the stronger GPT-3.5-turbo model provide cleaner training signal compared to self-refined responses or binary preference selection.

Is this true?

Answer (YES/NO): NO